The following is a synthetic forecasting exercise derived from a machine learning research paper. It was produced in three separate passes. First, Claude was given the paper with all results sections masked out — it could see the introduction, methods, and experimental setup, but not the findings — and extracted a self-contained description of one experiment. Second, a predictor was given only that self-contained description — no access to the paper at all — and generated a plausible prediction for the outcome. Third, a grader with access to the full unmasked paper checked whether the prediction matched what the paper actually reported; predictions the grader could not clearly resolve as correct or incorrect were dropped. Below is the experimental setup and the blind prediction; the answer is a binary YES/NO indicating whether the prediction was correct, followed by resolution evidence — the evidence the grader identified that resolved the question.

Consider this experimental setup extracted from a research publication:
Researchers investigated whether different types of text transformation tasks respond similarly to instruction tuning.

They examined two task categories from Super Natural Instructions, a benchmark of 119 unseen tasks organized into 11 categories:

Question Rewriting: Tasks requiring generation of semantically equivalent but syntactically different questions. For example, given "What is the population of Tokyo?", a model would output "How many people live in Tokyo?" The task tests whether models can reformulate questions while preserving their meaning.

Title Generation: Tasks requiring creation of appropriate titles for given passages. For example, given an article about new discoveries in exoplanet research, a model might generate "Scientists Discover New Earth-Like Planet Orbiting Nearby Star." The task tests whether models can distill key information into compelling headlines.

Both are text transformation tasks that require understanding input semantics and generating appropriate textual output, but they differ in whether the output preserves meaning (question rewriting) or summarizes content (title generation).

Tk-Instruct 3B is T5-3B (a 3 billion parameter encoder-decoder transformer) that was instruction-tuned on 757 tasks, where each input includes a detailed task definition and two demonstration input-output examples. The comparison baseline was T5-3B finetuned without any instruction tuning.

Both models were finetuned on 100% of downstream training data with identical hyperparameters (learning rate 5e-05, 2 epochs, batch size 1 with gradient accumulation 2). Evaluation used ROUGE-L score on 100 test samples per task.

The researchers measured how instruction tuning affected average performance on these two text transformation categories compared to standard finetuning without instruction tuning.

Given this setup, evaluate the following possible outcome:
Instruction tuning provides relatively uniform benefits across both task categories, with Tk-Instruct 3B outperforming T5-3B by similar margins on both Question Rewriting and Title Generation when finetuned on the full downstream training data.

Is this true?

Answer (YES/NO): NO